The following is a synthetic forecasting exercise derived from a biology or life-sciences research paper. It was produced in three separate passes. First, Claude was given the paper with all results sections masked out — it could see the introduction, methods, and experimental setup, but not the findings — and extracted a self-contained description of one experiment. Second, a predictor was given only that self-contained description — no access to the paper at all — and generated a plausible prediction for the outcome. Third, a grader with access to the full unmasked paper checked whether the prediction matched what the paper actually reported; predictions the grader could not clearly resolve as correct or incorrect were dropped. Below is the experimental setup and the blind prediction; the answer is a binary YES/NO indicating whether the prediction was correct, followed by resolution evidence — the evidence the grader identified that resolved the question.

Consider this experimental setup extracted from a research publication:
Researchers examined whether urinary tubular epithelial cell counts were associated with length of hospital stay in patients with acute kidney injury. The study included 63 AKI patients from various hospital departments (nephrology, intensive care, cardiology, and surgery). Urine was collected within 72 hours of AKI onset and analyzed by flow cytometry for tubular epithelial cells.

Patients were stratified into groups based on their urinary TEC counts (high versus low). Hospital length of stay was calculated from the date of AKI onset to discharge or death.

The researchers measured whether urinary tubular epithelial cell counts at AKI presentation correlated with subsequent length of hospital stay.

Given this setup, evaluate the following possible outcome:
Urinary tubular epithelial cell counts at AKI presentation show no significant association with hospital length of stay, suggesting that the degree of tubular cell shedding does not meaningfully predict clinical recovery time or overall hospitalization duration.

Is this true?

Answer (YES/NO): NO